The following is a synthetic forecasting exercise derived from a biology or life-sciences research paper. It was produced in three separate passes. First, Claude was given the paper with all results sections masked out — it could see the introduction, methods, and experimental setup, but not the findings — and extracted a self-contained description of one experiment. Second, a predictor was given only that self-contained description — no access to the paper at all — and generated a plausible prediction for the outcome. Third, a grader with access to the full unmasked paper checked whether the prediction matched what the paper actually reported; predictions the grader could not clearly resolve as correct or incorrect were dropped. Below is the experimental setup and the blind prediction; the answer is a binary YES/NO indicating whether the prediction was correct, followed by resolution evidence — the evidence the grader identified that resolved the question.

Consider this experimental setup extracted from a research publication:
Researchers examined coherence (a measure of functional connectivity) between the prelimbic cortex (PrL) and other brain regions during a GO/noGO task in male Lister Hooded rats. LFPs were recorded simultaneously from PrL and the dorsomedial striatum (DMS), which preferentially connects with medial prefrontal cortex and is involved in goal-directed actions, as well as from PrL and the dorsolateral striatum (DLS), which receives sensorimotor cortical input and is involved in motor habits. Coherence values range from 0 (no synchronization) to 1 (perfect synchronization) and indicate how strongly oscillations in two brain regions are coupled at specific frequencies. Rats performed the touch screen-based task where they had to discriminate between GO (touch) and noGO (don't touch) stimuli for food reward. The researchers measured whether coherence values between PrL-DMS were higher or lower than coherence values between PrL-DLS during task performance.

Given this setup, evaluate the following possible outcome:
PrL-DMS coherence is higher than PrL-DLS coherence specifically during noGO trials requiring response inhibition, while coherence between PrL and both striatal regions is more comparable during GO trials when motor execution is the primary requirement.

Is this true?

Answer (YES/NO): NO